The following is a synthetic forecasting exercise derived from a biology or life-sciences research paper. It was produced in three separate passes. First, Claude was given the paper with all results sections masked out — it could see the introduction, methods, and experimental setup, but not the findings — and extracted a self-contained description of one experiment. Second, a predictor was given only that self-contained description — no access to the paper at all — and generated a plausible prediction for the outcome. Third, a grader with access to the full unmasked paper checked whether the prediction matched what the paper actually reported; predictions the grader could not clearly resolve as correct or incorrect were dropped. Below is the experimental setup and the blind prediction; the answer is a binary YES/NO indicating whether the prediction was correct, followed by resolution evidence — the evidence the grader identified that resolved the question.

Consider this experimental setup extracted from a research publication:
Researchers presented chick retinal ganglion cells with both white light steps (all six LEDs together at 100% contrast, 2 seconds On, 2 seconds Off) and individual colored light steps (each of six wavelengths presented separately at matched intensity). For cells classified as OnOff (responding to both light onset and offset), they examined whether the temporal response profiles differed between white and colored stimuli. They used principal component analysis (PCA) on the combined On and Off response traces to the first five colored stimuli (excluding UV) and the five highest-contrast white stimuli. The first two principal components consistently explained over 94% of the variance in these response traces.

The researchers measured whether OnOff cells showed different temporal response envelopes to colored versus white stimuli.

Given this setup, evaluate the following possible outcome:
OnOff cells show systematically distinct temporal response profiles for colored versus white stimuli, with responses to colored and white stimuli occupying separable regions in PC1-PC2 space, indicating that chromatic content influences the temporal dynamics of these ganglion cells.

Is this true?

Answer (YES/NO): NO